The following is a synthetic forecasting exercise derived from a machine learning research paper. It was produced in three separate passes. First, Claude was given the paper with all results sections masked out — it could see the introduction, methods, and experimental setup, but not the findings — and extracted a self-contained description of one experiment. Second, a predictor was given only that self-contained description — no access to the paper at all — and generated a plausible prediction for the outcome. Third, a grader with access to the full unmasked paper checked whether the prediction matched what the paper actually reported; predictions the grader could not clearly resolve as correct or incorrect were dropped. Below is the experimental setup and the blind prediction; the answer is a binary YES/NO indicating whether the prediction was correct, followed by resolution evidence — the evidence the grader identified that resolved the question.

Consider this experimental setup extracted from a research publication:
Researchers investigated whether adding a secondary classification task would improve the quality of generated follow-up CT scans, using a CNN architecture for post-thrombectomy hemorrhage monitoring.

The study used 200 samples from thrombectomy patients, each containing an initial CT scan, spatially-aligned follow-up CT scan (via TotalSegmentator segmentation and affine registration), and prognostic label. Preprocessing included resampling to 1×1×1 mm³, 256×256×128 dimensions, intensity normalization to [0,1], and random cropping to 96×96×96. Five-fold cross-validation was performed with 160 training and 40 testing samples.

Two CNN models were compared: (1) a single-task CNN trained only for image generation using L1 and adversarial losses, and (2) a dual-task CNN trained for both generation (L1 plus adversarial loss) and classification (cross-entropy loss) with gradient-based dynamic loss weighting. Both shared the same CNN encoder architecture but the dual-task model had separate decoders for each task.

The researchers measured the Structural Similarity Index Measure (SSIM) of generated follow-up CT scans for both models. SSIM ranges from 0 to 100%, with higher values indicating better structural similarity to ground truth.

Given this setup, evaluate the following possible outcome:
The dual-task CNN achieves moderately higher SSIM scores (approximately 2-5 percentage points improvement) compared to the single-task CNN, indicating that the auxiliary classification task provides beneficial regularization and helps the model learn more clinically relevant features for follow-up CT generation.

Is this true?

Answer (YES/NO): YES